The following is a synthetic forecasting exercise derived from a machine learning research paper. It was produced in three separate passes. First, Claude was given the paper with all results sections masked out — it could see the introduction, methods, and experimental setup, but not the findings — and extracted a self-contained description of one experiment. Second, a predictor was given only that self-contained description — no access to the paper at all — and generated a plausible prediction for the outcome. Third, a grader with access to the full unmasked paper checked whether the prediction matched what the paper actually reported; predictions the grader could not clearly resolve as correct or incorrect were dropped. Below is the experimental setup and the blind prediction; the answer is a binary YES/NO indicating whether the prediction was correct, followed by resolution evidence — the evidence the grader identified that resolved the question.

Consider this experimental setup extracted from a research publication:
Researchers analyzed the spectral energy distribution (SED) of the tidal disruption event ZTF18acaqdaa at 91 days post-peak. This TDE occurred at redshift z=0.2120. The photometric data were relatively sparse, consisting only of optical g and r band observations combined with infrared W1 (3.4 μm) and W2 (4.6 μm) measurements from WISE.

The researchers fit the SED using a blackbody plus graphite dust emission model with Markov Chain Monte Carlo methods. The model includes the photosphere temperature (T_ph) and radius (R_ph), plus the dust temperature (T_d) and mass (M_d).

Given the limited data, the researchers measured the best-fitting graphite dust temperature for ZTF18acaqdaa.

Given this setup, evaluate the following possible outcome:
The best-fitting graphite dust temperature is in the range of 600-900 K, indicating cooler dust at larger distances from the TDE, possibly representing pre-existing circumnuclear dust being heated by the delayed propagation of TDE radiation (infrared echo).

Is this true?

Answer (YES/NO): NO